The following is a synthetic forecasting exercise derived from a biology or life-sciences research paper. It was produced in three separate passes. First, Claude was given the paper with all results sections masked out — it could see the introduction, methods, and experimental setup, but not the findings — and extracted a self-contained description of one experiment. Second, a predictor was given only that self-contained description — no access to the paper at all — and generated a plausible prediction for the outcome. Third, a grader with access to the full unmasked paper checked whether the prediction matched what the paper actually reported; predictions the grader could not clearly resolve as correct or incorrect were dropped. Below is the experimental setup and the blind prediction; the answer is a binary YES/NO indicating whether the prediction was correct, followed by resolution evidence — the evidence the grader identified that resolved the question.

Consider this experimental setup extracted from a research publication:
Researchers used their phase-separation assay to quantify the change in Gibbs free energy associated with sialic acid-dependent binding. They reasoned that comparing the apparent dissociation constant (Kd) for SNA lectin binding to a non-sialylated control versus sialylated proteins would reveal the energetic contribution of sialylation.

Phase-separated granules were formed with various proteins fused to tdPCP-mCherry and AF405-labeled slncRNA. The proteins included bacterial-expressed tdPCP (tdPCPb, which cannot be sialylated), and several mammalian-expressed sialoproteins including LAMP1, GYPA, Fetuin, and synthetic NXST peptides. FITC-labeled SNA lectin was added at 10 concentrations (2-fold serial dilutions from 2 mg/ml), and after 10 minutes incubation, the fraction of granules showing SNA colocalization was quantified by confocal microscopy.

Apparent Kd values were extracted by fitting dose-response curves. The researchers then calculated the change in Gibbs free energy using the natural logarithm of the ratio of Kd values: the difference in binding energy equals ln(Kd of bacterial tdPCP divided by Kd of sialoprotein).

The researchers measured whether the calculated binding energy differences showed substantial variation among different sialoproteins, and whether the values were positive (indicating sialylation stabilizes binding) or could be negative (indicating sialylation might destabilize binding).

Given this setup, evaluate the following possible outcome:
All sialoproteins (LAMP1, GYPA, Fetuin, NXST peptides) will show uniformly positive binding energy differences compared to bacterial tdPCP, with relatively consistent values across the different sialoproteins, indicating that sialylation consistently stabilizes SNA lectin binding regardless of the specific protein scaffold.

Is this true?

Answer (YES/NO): NO